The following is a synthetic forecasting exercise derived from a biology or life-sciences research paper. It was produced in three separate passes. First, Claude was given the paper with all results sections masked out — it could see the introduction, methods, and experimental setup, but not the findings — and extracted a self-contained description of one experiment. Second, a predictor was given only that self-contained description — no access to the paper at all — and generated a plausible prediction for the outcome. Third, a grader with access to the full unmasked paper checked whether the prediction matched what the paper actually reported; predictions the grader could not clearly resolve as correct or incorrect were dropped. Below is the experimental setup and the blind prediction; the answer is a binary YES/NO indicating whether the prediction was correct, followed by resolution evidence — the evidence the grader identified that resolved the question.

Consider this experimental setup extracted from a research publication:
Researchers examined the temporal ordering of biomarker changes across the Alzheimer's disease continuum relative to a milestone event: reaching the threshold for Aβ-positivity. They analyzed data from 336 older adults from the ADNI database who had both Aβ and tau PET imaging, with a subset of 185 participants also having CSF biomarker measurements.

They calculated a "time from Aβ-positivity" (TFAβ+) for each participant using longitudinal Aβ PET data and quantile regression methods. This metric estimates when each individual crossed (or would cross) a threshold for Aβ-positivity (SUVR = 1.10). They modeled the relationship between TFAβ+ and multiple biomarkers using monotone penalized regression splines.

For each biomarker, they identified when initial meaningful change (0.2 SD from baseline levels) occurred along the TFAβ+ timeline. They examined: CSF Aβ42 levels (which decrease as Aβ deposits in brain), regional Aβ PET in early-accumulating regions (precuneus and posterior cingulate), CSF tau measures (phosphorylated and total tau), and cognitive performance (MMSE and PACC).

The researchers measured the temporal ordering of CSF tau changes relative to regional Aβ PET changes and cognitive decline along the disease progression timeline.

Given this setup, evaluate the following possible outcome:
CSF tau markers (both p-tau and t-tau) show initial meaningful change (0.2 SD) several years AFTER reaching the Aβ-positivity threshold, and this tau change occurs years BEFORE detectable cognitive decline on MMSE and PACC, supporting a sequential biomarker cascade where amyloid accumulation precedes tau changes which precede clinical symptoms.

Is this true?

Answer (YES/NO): NO